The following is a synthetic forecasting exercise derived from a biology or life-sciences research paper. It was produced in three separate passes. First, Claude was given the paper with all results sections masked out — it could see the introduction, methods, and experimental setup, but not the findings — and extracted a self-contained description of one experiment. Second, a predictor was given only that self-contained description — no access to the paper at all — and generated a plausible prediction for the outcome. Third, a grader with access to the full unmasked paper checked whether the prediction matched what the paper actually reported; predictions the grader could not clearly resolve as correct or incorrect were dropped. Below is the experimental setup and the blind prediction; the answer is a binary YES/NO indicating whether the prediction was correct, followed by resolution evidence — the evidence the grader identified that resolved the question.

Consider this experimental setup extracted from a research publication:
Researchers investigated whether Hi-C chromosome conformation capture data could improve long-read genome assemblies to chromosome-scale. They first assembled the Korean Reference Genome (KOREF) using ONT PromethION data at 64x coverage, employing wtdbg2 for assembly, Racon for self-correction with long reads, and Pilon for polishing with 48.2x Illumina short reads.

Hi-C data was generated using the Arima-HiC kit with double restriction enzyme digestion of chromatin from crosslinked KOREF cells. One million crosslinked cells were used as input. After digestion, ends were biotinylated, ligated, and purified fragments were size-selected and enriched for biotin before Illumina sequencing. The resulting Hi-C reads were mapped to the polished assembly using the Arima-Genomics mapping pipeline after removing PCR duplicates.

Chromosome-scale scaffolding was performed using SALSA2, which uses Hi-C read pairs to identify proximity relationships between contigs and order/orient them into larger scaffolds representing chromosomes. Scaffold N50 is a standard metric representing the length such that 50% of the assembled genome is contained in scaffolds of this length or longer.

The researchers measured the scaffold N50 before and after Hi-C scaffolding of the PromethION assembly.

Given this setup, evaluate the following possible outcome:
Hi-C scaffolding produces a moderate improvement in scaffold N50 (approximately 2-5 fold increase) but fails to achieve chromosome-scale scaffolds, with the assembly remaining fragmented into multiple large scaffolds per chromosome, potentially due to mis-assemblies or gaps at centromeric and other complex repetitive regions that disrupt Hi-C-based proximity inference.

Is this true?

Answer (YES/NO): NO